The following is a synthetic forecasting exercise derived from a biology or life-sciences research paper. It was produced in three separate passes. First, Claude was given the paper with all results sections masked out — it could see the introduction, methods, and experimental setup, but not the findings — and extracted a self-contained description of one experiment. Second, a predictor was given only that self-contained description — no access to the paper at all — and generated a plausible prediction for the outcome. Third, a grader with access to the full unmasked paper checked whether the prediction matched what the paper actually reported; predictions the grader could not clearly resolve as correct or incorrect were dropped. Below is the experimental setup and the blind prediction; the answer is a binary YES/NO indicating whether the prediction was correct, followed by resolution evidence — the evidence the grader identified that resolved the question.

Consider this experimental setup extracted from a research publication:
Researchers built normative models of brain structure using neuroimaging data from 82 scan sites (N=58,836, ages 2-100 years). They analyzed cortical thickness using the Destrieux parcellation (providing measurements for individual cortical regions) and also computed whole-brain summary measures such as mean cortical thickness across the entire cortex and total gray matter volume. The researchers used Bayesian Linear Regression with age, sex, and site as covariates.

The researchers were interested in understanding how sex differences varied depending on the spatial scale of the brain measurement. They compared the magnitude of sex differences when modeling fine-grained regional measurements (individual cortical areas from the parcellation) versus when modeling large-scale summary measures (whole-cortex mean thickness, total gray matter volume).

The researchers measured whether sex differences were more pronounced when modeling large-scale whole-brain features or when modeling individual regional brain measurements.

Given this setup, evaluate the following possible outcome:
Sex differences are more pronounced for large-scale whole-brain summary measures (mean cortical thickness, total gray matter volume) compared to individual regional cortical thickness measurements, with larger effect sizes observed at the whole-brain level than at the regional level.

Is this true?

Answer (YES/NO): YES